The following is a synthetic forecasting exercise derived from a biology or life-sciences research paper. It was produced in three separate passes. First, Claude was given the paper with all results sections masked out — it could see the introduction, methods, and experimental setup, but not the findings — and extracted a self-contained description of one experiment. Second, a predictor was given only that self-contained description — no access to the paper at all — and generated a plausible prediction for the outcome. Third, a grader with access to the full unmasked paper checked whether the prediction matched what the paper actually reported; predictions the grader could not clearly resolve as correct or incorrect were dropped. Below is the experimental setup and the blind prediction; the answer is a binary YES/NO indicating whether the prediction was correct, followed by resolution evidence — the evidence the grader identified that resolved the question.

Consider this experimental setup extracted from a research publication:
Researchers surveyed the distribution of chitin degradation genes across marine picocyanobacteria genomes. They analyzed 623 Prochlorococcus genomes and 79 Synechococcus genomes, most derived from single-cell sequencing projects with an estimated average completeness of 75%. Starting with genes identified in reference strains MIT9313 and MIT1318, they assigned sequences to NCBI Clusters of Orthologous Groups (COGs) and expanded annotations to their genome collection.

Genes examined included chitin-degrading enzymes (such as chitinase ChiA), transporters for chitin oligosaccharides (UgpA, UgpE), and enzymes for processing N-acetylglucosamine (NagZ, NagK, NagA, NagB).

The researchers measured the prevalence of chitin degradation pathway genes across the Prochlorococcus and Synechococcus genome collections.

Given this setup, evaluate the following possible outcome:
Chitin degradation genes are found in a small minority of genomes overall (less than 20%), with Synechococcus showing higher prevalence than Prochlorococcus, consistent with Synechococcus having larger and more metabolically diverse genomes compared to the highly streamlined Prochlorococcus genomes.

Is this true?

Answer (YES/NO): NO